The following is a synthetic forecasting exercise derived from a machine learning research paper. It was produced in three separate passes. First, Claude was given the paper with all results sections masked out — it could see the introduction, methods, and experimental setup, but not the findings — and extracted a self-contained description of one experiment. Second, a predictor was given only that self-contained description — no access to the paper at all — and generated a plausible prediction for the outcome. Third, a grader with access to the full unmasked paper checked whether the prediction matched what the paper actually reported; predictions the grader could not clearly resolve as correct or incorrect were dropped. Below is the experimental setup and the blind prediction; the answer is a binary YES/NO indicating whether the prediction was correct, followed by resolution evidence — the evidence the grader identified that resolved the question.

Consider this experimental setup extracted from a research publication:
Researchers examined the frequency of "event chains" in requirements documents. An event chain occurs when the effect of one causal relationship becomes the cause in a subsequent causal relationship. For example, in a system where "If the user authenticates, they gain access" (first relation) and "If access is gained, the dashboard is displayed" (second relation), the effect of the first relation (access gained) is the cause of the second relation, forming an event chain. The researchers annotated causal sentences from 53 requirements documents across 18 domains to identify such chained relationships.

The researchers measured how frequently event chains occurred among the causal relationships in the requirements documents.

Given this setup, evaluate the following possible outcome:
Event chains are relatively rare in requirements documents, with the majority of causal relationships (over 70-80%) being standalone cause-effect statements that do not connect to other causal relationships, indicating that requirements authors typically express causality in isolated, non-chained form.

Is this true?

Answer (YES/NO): YES